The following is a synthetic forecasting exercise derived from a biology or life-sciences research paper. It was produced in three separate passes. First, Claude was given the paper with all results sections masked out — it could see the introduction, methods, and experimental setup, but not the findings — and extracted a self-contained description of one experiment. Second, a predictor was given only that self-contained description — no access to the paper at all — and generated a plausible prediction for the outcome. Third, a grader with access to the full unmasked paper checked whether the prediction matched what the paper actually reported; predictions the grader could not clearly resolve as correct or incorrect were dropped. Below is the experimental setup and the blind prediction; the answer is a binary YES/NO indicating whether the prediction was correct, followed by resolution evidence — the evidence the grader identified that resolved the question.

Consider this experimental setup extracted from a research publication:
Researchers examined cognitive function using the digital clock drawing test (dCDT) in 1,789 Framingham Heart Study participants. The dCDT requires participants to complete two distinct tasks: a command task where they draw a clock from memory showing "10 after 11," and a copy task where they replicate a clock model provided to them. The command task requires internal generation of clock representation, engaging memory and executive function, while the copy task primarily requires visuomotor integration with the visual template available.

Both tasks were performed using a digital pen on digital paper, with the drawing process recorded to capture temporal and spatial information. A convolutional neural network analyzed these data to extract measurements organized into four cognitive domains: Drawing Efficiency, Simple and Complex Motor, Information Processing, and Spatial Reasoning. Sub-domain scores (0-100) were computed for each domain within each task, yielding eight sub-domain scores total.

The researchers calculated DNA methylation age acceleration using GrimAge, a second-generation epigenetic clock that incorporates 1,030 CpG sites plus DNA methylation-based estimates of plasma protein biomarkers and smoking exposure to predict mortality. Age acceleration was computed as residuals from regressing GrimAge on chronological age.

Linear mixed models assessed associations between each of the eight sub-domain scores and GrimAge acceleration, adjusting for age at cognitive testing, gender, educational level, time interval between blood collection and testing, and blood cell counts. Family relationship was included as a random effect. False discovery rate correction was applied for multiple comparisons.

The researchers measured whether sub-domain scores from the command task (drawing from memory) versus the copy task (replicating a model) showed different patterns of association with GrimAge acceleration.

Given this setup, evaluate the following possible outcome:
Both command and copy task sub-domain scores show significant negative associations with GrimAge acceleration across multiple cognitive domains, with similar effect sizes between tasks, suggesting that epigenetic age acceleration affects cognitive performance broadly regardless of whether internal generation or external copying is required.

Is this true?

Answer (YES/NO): NO